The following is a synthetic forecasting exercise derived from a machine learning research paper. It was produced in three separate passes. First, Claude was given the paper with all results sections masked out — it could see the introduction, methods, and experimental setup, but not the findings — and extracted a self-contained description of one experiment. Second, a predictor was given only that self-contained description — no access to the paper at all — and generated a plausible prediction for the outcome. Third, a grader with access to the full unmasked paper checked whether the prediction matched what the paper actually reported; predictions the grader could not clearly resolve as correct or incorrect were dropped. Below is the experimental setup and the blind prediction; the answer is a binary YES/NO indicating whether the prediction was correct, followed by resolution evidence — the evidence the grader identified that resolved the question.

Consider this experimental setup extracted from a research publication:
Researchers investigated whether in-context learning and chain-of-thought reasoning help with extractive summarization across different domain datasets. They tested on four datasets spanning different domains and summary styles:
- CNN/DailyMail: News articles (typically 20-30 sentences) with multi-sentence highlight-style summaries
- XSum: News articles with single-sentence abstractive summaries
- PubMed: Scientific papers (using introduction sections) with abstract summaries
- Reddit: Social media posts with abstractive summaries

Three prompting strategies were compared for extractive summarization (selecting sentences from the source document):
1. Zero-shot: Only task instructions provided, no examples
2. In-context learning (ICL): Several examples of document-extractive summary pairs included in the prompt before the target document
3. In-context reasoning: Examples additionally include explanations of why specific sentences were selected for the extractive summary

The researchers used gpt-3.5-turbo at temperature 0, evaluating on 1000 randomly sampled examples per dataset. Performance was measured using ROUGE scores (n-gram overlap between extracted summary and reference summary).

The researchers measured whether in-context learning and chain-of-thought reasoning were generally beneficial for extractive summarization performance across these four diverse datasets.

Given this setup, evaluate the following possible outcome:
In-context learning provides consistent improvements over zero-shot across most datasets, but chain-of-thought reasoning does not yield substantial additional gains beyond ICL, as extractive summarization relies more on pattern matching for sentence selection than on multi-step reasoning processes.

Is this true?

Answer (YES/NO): NO